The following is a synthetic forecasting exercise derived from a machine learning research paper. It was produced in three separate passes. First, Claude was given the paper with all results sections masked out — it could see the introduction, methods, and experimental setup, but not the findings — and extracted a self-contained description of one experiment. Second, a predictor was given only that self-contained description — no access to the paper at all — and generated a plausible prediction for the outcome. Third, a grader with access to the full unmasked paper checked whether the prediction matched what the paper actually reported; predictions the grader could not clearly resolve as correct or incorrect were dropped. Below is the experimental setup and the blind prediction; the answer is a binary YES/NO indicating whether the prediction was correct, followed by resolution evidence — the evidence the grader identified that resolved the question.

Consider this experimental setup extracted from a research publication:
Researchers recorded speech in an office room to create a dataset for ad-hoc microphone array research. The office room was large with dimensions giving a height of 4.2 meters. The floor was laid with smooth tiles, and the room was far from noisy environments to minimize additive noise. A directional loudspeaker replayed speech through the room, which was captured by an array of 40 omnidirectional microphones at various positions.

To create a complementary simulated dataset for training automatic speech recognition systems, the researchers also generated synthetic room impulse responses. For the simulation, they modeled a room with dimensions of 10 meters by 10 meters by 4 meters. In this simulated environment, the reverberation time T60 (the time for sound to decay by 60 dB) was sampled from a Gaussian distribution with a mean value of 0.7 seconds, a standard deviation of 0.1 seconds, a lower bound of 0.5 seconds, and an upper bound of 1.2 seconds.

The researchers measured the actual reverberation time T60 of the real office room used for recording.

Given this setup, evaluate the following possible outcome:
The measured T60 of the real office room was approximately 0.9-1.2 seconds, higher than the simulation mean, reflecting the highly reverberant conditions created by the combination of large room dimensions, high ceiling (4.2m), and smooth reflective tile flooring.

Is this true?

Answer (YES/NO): YES